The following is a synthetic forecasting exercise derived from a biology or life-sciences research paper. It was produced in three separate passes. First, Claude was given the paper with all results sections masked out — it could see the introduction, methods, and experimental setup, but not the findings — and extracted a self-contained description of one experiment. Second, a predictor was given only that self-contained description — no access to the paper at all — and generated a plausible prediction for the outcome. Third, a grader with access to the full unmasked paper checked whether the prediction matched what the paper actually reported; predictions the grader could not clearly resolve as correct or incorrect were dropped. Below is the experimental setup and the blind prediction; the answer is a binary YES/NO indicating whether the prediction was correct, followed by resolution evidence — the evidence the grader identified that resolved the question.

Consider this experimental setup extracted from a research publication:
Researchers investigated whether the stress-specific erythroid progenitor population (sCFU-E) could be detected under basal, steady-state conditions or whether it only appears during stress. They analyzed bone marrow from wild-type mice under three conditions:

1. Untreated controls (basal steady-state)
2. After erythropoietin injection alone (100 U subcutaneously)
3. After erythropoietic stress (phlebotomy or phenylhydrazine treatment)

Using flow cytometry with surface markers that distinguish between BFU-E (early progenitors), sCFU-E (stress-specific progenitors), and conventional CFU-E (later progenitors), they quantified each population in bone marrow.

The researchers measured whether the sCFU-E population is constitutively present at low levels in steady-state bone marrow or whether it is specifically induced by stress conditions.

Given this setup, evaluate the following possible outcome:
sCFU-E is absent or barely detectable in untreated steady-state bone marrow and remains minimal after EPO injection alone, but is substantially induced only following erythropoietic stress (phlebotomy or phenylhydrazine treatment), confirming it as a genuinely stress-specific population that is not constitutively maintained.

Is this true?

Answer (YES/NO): NO